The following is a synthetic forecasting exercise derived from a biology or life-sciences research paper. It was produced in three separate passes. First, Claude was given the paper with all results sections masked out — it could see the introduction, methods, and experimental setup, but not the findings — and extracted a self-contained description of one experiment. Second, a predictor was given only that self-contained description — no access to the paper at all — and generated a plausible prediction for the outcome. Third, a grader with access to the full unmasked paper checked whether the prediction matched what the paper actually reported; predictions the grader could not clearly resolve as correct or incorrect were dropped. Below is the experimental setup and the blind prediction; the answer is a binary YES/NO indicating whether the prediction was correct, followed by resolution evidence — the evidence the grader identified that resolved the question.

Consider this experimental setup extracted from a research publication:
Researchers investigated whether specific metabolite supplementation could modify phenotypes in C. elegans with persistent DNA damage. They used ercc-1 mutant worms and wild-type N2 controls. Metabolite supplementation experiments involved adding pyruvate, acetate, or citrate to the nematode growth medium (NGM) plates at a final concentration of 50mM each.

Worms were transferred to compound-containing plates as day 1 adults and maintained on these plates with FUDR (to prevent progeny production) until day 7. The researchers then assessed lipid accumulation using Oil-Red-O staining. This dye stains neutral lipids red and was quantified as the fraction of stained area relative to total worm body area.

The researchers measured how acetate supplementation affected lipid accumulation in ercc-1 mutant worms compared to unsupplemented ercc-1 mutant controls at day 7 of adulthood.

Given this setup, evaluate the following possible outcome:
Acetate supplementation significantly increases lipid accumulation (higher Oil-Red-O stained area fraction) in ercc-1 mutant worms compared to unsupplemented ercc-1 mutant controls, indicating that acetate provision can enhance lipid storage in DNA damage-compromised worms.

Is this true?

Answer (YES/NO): YES